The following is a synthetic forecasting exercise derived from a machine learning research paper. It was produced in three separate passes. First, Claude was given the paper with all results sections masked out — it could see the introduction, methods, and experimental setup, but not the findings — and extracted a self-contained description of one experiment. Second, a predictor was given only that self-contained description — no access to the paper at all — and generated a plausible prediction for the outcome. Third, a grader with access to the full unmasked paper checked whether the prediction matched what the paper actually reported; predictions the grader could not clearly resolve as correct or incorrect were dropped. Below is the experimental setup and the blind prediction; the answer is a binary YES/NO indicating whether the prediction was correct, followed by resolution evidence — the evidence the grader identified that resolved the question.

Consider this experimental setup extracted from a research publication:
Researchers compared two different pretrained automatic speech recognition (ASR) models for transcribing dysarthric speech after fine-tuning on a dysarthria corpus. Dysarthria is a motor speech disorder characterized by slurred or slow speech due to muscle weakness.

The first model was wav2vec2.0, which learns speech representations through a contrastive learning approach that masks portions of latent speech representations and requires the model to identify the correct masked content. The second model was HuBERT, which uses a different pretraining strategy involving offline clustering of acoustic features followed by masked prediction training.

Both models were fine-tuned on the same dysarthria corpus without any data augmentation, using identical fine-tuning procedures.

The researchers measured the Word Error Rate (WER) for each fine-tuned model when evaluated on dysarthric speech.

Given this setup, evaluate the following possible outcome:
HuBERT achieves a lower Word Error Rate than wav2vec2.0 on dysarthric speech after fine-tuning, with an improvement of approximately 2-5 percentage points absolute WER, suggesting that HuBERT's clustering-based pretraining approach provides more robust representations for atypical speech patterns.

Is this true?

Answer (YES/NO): NO